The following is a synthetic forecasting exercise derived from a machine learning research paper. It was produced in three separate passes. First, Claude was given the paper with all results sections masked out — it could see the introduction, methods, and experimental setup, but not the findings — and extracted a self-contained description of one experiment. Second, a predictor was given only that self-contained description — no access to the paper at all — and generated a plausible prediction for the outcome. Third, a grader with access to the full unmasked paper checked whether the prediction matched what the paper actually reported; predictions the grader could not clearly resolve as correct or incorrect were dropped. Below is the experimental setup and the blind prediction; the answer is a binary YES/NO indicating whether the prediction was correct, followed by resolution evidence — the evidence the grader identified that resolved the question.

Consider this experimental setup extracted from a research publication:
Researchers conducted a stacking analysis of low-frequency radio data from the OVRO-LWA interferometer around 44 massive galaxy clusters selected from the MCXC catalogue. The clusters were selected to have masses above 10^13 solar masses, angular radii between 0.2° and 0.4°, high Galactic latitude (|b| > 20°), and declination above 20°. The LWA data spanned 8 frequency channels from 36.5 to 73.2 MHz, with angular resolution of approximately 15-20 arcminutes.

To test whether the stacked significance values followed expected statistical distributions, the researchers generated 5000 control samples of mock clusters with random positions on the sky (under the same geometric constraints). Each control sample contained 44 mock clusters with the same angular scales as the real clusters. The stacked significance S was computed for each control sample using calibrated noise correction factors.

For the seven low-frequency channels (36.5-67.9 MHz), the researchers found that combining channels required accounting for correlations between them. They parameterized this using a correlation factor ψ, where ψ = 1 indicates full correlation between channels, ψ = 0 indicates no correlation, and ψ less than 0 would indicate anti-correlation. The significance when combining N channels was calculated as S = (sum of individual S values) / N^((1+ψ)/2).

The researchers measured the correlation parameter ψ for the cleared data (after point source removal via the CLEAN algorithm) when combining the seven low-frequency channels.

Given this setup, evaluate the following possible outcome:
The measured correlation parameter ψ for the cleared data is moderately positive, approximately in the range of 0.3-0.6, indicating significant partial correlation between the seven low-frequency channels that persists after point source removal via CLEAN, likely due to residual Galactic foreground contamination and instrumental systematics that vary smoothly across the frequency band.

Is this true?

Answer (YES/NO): NO